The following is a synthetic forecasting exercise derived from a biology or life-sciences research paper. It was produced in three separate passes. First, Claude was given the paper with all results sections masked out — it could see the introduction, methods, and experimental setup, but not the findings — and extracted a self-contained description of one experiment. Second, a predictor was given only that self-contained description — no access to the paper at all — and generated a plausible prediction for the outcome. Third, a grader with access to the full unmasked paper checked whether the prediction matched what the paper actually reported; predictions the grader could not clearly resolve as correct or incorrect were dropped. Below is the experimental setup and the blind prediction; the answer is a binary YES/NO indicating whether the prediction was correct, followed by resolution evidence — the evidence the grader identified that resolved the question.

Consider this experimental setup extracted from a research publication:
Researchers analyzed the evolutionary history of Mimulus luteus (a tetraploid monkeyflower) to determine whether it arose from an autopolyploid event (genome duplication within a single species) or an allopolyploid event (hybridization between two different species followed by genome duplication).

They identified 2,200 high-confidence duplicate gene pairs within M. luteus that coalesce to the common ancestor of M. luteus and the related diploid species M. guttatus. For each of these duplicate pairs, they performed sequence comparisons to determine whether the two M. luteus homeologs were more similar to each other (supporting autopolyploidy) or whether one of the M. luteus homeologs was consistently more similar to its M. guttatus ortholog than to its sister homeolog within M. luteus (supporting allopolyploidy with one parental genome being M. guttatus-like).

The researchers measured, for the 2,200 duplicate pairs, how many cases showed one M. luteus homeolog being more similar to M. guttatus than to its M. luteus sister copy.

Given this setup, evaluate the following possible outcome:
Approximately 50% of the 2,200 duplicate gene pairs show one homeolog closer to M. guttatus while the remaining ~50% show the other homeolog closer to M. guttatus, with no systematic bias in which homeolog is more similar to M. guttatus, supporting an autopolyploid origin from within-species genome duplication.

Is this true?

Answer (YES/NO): NO